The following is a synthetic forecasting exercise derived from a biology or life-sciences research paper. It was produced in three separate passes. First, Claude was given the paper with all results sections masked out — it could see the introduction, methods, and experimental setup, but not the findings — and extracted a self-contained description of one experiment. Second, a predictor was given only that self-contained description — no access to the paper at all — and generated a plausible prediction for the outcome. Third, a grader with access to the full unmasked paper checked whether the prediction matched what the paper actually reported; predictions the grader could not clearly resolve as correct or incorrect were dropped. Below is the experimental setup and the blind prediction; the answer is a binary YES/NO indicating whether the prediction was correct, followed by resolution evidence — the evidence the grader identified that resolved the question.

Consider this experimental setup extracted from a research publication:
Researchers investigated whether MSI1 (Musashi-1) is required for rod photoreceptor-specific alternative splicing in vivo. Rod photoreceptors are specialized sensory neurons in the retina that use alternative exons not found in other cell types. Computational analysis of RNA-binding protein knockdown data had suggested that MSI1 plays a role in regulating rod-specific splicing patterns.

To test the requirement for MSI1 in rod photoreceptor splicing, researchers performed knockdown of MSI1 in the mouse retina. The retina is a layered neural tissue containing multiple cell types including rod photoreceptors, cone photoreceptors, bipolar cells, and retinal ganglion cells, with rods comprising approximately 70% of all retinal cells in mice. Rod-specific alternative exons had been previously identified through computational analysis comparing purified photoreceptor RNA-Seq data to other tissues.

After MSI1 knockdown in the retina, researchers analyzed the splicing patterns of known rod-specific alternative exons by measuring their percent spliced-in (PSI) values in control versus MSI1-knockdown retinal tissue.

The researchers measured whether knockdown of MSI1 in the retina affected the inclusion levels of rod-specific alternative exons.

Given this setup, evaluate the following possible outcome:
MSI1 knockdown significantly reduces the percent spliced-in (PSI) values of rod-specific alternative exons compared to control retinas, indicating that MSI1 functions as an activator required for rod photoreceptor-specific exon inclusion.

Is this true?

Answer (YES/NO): YES